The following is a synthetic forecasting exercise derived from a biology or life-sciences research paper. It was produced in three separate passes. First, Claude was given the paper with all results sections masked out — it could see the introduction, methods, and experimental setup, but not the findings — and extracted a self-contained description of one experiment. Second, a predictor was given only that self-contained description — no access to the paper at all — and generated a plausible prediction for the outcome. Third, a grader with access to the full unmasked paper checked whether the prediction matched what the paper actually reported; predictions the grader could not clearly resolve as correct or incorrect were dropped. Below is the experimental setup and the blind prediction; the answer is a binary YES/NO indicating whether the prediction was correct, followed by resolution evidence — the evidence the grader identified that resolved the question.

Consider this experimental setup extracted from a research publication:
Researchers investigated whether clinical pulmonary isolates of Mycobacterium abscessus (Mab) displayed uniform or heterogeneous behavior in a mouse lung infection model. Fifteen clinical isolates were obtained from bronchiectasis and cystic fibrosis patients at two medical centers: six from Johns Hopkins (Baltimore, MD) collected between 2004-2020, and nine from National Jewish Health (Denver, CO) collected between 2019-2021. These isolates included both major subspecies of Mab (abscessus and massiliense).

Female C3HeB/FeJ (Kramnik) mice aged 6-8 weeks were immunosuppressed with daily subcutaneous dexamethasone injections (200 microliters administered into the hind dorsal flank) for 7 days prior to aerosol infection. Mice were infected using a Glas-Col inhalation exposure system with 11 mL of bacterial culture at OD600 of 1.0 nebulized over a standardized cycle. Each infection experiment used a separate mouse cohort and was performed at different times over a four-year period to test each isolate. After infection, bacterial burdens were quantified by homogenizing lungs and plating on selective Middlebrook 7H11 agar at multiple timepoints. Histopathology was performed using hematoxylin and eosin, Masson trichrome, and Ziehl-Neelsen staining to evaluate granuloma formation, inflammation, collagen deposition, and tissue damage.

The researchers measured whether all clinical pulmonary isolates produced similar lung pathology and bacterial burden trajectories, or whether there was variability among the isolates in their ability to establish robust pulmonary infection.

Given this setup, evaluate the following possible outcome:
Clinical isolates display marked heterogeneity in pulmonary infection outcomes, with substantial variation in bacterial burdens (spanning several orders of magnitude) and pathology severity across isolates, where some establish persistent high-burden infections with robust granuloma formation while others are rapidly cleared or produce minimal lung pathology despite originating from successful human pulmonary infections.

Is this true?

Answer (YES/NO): YES